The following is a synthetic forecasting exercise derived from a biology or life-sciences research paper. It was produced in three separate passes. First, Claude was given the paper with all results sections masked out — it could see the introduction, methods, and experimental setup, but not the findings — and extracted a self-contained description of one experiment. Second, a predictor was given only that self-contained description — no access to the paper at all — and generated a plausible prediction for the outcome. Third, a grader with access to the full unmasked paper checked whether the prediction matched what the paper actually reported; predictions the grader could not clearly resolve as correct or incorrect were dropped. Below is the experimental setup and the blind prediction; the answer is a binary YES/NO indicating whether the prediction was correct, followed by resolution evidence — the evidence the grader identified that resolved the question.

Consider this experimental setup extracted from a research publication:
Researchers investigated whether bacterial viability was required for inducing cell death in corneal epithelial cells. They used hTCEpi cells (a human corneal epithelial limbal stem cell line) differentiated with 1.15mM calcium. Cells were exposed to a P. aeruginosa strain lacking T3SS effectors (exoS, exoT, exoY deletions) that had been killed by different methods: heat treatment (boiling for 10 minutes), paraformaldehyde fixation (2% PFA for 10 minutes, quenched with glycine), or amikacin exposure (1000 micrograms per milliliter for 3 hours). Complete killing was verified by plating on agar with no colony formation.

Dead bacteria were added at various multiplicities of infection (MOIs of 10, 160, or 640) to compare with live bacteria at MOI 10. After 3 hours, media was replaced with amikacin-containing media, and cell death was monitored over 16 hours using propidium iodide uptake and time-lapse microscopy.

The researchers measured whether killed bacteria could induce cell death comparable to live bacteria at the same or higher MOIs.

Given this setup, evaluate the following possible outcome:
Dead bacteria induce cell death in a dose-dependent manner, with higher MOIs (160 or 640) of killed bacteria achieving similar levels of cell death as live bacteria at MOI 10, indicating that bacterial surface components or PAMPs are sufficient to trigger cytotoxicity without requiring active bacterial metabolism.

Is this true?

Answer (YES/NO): NO